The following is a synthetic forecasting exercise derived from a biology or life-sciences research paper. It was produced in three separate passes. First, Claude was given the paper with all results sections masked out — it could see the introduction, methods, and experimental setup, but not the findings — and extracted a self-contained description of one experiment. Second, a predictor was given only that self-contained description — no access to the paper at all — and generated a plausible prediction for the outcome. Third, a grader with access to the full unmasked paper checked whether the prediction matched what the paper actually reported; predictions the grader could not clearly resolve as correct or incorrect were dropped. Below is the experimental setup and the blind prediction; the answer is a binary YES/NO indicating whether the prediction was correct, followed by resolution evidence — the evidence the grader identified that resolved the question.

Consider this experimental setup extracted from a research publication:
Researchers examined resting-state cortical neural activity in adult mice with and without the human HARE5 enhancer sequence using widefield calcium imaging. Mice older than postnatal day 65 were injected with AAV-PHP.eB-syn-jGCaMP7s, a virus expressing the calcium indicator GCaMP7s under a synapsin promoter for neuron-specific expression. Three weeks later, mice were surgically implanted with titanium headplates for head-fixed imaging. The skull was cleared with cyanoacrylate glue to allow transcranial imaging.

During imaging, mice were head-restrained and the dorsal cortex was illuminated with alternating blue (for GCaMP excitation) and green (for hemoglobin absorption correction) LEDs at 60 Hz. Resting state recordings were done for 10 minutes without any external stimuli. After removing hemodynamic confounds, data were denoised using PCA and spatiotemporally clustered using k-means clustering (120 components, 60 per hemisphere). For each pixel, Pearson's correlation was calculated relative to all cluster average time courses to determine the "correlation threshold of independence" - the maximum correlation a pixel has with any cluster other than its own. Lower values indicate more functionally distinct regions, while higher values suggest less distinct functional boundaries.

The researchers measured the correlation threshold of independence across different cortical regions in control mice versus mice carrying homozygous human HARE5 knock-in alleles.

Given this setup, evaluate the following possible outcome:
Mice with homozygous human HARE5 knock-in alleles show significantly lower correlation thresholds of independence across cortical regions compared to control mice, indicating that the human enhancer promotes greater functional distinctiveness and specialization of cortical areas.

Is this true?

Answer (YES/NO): YES